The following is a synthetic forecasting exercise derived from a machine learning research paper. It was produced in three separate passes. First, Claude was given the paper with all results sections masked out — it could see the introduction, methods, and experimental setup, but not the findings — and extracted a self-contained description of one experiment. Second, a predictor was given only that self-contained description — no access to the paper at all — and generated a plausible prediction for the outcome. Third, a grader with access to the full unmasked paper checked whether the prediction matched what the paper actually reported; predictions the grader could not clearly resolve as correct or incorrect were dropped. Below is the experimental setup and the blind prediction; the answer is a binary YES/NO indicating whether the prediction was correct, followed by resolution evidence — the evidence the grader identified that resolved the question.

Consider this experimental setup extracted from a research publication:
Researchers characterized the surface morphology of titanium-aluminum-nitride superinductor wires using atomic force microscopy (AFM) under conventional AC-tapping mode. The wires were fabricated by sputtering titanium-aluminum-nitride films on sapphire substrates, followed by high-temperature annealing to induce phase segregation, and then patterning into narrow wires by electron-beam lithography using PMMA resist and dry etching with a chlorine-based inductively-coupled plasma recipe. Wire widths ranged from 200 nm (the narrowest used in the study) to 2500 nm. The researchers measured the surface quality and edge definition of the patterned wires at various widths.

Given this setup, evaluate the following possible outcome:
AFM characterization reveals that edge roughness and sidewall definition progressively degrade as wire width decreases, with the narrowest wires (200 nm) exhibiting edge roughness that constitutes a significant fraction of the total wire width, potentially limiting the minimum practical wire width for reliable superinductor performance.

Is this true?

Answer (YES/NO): NO